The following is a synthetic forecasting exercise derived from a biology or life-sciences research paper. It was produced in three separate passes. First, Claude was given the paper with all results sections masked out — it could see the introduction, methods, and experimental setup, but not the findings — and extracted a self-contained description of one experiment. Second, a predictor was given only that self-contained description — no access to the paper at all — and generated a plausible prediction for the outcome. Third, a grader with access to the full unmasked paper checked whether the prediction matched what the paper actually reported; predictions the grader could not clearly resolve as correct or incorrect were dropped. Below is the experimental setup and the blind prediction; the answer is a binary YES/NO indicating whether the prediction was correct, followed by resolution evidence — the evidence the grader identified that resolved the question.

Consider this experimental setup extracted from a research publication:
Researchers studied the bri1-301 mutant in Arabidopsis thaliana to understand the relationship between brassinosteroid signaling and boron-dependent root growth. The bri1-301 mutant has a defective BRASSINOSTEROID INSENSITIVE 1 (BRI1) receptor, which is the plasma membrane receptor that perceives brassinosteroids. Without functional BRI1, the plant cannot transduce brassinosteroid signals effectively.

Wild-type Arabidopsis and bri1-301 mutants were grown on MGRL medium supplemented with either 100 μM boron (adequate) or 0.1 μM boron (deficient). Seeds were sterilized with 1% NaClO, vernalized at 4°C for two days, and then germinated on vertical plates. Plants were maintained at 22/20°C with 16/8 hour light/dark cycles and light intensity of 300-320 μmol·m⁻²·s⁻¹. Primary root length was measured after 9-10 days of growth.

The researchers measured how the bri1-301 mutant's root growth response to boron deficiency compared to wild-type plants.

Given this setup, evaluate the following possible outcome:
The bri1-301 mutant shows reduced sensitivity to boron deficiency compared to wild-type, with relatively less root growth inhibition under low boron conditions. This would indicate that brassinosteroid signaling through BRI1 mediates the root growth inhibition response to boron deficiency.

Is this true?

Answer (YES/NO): YES